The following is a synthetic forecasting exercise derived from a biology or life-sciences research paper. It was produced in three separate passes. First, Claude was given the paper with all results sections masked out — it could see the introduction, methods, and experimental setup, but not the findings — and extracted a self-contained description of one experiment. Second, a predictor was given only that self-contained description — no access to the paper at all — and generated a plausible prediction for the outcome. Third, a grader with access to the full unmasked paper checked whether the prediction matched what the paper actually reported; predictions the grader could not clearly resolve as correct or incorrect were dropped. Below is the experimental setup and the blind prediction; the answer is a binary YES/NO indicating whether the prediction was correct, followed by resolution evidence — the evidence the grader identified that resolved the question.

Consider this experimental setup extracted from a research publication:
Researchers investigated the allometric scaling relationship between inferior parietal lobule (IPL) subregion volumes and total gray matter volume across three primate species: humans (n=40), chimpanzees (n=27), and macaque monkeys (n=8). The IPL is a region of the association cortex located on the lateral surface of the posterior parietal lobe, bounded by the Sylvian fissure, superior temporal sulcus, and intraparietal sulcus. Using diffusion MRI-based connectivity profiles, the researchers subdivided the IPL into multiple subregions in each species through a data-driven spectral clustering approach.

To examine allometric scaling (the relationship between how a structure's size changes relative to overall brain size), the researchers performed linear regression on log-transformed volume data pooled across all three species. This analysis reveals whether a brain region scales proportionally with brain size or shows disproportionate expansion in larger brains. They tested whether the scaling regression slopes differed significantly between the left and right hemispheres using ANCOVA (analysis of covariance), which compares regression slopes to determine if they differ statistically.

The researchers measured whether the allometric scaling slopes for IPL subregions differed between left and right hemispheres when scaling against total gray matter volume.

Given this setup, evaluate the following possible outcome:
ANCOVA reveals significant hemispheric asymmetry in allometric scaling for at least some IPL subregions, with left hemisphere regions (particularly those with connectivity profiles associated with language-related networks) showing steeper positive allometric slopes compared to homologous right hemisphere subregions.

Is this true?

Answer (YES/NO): NO